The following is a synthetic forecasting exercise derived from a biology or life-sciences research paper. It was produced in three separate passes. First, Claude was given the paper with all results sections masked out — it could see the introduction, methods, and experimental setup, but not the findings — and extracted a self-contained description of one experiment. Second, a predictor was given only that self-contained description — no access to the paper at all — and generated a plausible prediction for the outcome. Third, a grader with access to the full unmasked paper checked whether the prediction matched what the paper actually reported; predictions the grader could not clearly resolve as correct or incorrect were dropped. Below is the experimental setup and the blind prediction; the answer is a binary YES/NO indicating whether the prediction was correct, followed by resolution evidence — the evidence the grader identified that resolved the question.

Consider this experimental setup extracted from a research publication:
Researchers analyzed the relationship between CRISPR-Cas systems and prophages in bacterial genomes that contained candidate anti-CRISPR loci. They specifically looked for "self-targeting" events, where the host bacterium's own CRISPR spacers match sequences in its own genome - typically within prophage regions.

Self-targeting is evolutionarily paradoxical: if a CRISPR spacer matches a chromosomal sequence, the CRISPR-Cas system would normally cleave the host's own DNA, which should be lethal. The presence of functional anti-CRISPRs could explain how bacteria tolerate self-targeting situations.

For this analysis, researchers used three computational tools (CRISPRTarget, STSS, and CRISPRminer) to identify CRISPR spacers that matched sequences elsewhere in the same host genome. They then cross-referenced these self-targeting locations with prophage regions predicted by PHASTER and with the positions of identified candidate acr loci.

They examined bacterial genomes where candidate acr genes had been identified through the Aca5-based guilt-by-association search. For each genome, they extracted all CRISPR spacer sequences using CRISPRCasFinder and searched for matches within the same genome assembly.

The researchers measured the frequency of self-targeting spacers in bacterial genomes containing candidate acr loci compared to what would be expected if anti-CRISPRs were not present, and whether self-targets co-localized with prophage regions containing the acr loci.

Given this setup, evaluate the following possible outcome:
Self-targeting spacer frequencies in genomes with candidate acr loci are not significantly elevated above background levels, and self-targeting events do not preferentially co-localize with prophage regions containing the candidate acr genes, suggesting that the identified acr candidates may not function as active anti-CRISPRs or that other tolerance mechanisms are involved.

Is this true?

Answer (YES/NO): NO